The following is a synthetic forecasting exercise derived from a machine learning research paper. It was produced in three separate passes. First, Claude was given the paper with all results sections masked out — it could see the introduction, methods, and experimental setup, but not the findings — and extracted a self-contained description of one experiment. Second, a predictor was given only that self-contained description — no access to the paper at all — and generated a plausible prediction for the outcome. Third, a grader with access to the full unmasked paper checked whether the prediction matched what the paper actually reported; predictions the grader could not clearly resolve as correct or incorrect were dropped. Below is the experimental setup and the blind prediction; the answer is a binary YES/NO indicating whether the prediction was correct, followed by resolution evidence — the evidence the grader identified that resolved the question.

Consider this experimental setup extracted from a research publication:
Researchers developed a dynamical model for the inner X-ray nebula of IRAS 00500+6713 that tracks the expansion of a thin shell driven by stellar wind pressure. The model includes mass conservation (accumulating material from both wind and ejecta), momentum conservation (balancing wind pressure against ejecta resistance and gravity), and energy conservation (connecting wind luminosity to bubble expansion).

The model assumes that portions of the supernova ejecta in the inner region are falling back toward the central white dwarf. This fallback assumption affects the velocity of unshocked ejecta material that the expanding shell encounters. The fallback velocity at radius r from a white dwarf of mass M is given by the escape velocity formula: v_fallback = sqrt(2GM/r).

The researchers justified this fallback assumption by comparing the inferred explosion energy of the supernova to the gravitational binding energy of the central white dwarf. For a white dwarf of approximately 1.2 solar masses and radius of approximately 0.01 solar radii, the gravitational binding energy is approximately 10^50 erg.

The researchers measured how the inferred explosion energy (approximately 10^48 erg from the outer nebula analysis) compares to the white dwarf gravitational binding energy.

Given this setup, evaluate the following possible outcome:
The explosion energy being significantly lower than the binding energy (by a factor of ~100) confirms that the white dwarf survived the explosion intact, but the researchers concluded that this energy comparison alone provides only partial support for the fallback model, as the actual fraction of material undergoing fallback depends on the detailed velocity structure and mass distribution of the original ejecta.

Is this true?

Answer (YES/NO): NO